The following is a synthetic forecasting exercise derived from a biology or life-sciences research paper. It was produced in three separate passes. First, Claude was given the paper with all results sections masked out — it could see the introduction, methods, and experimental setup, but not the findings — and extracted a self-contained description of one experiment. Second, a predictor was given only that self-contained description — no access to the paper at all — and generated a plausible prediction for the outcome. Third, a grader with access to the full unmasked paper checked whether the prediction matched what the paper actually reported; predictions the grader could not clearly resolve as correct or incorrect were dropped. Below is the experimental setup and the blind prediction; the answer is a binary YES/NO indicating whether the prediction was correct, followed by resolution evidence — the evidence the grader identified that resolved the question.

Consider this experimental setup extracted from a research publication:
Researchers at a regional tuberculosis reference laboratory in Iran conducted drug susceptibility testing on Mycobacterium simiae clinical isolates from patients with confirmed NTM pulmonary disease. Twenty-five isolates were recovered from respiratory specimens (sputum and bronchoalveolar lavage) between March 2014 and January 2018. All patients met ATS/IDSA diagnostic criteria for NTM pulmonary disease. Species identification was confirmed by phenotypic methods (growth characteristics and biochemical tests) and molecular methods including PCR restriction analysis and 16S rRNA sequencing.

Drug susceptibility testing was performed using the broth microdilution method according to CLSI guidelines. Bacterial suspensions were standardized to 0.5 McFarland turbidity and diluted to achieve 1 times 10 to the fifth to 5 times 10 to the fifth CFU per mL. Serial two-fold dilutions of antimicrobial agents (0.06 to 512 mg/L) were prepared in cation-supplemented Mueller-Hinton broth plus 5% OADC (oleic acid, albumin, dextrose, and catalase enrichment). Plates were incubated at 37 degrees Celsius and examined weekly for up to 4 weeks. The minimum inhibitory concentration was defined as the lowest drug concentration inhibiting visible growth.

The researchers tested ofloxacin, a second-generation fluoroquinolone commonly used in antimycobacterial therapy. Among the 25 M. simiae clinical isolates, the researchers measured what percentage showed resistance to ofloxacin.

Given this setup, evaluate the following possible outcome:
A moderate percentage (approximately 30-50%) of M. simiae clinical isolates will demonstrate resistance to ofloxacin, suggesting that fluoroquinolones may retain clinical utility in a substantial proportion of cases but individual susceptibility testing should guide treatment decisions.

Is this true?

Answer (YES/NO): NO